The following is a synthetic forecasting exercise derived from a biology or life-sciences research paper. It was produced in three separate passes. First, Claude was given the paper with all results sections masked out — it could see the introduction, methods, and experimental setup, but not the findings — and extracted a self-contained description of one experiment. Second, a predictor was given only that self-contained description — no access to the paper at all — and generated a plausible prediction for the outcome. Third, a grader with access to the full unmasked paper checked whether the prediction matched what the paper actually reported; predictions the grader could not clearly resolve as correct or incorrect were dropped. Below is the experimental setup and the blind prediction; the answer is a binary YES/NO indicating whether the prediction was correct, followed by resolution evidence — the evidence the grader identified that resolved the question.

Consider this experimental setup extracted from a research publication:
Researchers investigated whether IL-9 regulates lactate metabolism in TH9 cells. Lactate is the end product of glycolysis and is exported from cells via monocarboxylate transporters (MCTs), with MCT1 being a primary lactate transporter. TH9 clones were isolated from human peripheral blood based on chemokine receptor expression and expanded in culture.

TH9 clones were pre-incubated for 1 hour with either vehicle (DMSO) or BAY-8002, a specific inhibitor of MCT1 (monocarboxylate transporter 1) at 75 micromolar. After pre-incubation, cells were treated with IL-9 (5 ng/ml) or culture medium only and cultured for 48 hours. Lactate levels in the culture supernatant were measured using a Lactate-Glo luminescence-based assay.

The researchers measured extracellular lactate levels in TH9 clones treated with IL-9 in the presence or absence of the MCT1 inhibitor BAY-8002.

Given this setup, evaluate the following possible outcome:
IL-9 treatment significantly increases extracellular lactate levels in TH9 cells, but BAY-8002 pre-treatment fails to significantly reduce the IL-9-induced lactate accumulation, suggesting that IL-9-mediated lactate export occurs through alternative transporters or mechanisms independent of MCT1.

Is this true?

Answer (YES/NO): NO